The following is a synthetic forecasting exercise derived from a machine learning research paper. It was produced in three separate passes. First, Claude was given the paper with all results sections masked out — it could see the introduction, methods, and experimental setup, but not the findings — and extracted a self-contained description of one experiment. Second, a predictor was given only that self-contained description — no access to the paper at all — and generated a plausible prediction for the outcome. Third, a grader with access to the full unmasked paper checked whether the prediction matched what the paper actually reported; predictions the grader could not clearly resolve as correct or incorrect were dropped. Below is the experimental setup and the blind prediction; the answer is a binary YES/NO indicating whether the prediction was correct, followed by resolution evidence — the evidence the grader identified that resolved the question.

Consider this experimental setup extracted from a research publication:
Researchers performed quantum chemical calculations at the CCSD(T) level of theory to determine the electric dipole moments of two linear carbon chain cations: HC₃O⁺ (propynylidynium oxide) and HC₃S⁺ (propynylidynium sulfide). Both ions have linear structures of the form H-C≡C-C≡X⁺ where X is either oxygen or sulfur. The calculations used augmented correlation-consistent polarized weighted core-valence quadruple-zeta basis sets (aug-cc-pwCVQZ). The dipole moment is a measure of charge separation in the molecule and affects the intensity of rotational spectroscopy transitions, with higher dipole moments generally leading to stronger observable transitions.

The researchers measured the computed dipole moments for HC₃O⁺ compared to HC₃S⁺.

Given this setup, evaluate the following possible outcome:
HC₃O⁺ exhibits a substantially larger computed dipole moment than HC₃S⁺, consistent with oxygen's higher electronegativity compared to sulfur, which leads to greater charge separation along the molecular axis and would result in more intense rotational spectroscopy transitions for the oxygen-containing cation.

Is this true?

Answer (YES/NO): YES